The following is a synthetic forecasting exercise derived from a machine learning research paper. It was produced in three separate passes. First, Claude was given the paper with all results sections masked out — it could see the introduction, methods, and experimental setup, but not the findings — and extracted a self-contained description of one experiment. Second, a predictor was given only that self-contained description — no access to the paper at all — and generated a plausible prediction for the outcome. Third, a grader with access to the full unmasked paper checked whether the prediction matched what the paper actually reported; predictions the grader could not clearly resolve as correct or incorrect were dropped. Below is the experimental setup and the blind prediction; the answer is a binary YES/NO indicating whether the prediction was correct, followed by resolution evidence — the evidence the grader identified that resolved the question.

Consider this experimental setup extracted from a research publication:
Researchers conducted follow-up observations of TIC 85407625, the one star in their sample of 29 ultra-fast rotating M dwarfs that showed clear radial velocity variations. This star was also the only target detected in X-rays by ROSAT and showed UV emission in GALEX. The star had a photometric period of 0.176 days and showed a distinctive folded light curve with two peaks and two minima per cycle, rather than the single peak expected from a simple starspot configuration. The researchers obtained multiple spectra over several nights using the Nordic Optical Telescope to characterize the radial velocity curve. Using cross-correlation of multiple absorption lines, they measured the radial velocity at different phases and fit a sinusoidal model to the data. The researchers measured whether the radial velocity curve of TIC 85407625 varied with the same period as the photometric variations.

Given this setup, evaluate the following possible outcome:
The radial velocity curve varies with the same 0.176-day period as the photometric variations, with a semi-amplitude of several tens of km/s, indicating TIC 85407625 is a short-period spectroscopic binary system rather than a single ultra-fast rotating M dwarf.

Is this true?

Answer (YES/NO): YES